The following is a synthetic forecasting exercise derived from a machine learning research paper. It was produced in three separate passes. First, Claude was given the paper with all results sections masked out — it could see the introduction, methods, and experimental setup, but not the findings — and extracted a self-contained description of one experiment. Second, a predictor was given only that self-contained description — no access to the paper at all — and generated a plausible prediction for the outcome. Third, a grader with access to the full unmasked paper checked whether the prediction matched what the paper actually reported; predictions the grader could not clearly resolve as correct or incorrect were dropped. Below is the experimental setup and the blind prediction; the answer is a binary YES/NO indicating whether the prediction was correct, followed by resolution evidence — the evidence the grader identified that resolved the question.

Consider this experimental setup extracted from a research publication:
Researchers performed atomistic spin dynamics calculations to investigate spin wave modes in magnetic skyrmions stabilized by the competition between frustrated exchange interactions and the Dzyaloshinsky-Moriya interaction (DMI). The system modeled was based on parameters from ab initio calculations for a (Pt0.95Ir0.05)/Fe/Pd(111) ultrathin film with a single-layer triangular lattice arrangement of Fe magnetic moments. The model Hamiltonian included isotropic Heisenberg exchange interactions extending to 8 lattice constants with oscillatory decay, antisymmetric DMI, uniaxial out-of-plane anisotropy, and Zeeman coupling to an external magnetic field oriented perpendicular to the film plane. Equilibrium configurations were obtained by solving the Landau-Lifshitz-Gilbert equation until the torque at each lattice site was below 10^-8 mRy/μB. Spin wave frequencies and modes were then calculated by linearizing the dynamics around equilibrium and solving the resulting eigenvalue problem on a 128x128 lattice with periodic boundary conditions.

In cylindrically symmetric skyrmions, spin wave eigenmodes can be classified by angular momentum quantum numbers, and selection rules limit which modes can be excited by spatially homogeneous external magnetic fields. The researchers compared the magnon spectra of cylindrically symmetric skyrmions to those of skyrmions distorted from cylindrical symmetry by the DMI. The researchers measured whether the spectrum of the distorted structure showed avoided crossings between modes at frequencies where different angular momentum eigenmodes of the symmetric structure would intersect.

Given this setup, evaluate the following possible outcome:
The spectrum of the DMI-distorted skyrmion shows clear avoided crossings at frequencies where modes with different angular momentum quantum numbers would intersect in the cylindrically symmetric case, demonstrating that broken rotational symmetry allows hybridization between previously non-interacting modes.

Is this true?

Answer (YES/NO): YES